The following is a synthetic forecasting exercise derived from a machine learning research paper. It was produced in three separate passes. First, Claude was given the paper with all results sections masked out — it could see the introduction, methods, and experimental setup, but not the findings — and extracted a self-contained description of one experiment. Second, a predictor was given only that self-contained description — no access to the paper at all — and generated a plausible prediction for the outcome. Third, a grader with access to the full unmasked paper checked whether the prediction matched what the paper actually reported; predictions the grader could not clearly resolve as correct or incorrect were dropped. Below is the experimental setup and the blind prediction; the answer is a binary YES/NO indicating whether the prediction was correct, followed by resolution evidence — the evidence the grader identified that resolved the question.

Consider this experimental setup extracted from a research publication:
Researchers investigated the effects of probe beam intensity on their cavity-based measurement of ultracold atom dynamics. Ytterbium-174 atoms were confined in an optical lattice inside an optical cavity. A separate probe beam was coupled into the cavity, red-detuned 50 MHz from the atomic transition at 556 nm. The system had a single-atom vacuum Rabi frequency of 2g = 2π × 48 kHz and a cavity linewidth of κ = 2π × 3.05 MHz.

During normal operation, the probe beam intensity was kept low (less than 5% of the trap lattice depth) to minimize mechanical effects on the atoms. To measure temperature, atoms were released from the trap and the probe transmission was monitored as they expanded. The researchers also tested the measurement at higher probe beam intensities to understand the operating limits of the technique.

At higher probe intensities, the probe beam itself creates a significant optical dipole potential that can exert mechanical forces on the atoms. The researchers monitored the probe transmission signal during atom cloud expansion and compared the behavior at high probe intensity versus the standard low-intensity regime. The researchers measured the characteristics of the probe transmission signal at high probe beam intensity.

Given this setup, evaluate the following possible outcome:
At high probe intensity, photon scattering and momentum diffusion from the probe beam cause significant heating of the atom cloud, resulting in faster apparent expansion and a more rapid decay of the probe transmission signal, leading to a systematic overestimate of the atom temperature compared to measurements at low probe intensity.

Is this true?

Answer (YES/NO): NO